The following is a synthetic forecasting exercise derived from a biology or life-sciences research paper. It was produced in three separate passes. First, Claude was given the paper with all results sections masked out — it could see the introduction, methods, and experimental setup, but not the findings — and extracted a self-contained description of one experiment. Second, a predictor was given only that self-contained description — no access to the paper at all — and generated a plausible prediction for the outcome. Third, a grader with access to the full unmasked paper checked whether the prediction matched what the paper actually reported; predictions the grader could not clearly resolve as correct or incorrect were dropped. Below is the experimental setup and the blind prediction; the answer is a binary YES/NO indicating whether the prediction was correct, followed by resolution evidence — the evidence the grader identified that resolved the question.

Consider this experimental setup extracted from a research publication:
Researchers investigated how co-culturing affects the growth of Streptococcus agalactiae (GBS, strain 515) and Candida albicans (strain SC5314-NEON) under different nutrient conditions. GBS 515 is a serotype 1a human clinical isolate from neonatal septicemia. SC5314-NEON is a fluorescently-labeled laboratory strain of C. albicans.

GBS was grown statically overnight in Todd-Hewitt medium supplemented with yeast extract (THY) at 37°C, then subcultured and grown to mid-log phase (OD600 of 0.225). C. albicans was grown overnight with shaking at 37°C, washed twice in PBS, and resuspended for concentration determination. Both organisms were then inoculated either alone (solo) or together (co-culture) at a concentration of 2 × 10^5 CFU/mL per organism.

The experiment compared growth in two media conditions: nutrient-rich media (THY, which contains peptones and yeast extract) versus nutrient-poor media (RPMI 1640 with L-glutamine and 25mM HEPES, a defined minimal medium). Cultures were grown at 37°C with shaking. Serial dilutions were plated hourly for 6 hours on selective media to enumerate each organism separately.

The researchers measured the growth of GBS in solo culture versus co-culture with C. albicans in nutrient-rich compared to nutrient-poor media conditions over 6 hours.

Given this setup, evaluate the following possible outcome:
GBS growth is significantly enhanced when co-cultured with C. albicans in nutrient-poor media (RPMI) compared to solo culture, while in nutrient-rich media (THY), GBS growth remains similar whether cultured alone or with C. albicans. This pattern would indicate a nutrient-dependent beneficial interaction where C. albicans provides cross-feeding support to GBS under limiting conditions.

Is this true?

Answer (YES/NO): YES